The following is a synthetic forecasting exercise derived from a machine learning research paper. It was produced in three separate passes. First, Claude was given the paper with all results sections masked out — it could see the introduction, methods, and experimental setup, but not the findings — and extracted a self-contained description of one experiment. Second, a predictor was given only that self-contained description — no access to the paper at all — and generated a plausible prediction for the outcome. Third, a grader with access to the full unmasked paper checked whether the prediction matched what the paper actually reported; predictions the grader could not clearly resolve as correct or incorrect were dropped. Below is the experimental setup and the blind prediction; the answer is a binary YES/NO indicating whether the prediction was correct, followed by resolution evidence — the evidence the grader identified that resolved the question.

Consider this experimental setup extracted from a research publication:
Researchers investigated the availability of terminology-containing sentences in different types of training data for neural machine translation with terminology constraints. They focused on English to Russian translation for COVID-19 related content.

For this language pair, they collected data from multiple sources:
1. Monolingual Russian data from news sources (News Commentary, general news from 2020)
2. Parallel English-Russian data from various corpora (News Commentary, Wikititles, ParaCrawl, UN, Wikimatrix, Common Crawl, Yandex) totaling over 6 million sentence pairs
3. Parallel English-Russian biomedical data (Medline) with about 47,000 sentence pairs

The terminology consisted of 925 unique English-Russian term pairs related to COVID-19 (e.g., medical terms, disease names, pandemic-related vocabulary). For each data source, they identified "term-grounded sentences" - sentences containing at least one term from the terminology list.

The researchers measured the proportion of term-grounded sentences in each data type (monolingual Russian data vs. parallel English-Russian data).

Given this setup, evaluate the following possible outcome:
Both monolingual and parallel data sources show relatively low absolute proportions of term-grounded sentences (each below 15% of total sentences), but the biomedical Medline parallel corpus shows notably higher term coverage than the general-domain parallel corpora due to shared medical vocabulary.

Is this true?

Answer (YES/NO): NO